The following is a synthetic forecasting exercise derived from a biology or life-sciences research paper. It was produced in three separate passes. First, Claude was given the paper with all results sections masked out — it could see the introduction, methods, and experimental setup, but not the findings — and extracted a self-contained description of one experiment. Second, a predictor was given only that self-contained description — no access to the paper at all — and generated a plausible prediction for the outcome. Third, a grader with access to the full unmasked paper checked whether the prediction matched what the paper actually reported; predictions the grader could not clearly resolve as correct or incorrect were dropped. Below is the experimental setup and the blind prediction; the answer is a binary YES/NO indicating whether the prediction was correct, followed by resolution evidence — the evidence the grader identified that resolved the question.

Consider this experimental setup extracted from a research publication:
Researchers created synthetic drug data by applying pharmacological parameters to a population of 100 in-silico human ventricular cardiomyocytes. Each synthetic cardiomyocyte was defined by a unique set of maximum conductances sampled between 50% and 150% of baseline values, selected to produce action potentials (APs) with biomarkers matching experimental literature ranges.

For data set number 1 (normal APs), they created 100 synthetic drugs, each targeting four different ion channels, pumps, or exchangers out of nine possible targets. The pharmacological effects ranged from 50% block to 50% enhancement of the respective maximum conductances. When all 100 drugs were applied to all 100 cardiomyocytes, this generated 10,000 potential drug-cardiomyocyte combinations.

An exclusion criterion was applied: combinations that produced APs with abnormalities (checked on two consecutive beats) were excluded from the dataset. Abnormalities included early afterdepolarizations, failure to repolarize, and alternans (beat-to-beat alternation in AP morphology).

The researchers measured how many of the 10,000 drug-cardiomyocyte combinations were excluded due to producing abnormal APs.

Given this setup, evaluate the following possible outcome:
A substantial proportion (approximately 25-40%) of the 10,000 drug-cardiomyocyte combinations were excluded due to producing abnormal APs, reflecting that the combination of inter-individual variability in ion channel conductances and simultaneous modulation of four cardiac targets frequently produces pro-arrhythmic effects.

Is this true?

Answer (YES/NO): NO